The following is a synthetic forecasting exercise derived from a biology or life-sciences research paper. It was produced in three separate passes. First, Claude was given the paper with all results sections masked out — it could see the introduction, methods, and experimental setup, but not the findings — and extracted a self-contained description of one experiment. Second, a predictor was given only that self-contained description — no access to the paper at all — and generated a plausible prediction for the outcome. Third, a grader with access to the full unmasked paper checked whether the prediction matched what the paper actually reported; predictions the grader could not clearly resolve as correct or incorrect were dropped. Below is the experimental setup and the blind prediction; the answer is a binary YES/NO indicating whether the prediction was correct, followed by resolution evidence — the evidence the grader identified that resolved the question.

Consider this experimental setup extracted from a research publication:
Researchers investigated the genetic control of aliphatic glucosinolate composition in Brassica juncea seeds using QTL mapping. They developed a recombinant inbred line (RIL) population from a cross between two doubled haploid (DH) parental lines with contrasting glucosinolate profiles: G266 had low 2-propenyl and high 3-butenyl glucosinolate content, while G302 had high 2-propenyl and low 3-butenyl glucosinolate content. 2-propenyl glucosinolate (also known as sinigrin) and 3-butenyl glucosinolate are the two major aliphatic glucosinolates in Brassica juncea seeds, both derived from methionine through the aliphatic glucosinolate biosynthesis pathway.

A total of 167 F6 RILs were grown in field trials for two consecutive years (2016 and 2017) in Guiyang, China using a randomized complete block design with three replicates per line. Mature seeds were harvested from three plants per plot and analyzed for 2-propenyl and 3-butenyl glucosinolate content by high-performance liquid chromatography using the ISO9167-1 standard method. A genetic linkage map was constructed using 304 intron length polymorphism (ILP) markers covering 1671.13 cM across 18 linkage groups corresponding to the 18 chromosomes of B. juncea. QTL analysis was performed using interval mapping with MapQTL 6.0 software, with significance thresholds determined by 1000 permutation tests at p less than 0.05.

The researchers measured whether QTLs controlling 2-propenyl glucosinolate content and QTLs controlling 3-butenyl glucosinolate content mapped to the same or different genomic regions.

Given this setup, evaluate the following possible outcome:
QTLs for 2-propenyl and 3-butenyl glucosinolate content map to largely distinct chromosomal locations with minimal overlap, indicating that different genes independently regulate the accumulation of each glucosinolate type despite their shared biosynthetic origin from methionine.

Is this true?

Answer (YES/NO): NO